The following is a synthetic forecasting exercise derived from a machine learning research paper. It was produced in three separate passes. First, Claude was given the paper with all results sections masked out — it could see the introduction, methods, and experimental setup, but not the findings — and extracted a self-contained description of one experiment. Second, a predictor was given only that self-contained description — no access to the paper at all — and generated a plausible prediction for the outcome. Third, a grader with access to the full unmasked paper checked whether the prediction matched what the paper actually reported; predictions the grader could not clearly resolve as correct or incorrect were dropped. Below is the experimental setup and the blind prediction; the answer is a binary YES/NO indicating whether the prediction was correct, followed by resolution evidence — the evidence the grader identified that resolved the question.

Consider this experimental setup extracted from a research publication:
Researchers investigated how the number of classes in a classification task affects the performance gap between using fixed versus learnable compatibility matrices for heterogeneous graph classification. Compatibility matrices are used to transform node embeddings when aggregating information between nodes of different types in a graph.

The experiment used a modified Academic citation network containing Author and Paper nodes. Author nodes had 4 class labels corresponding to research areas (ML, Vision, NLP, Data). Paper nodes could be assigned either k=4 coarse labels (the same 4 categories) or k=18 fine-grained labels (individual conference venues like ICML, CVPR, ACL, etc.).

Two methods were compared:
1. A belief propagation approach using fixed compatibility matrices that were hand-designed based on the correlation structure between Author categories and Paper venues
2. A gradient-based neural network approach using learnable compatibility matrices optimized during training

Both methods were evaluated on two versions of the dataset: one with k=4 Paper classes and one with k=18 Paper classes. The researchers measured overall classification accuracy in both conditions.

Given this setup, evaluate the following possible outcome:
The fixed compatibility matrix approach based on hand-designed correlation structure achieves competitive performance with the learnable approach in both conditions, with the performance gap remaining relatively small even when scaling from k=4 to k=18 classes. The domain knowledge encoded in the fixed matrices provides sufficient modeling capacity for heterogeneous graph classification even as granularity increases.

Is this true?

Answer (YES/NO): NO